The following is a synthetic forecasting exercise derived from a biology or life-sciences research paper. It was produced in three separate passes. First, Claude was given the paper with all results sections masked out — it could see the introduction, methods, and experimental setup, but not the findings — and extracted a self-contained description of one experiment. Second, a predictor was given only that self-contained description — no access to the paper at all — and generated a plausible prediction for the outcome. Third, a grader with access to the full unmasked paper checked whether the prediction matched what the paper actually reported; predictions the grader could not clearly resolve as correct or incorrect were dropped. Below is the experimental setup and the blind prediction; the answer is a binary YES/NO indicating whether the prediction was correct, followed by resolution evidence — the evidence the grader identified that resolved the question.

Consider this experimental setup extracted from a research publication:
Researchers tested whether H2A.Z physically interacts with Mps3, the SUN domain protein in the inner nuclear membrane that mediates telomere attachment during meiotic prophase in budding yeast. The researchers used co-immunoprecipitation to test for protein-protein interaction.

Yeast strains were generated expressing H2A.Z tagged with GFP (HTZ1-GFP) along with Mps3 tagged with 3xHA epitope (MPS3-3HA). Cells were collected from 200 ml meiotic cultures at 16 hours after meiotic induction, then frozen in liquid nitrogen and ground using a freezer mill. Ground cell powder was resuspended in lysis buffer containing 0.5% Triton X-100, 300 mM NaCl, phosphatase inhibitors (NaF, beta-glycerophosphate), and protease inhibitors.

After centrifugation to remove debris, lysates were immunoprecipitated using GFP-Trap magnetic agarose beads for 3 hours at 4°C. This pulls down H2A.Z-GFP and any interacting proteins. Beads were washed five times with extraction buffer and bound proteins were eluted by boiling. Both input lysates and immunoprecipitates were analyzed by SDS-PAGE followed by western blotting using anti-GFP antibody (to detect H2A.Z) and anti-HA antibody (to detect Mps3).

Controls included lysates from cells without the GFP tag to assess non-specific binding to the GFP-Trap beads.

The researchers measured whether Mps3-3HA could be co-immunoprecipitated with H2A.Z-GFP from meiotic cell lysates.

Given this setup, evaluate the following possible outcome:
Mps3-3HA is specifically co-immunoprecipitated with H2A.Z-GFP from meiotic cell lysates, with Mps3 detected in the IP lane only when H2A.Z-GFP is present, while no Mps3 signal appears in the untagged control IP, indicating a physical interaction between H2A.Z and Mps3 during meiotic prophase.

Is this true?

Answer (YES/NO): YES